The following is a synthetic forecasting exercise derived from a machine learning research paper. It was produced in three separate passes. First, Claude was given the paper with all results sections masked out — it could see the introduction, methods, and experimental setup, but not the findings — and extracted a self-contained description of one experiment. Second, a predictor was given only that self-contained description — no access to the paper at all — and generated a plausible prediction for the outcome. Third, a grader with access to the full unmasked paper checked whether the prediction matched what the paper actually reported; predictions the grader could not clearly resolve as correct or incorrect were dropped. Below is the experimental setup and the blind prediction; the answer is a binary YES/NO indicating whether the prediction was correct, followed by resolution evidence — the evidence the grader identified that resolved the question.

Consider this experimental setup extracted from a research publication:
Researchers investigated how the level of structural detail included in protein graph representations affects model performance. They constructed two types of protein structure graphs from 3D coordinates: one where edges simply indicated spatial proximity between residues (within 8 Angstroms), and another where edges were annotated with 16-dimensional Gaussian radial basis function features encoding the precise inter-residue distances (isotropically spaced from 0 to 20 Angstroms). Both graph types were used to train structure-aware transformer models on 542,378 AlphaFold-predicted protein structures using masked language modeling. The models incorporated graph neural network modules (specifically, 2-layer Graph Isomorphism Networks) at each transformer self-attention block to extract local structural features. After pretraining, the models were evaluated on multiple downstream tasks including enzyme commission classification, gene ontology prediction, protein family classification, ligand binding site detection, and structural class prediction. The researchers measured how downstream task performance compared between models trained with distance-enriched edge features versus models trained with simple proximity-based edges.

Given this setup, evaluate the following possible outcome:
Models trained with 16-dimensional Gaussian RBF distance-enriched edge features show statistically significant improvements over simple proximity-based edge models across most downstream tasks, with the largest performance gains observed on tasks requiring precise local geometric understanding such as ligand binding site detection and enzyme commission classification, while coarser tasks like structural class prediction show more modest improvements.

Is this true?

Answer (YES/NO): NO